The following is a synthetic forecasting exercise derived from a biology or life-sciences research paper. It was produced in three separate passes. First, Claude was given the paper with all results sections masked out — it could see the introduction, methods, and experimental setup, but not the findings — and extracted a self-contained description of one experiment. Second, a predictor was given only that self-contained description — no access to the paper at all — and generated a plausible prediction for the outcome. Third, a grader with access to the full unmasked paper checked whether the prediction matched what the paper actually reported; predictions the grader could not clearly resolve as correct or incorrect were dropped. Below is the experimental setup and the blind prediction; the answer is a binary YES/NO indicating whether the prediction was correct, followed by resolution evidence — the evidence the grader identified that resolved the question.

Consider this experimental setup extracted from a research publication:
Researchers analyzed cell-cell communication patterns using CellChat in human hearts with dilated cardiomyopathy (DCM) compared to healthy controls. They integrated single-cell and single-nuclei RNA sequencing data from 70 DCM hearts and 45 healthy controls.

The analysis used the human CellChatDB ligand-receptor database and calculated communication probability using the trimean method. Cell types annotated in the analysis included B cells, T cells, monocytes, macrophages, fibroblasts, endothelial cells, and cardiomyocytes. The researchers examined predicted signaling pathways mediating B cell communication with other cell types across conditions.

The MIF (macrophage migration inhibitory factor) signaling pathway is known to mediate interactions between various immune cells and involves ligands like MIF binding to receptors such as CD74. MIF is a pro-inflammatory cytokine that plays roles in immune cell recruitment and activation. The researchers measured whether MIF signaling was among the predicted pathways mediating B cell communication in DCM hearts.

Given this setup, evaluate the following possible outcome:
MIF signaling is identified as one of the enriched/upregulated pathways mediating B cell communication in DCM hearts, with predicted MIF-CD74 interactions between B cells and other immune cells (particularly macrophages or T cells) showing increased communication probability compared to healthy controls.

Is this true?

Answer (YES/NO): NO